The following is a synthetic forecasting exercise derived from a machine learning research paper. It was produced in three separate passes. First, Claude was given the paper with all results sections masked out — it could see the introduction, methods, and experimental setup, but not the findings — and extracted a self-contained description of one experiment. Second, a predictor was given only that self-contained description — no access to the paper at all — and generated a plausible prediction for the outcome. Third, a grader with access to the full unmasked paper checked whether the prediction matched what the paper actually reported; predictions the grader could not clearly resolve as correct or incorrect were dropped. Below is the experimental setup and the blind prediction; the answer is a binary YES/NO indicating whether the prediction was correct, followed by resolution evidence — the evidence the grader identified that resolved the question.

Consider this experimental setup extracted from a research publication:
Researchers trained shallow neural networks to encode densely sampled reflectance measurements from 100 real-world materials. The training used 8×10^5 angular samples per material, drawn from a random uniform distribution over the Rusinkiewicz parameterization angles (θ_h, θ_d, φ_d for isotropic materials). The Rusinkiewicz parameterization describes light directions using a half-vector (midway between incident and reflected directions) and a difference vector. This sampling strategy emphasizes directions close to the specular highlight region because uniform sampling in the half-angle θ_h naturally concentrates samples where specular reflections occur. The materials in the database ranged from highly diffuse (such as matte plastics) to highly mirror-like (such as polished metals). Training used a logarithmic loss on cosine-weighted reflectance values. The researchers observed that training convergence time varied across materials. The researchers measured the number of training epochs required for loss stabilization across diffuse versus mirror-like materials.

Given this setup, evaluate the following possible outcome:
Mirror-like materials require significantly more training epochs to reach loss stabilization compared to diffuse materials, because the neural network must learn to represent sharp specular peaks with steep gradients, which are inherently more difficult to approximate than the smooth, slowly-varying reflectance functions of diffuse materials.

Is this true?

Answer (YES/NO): YES